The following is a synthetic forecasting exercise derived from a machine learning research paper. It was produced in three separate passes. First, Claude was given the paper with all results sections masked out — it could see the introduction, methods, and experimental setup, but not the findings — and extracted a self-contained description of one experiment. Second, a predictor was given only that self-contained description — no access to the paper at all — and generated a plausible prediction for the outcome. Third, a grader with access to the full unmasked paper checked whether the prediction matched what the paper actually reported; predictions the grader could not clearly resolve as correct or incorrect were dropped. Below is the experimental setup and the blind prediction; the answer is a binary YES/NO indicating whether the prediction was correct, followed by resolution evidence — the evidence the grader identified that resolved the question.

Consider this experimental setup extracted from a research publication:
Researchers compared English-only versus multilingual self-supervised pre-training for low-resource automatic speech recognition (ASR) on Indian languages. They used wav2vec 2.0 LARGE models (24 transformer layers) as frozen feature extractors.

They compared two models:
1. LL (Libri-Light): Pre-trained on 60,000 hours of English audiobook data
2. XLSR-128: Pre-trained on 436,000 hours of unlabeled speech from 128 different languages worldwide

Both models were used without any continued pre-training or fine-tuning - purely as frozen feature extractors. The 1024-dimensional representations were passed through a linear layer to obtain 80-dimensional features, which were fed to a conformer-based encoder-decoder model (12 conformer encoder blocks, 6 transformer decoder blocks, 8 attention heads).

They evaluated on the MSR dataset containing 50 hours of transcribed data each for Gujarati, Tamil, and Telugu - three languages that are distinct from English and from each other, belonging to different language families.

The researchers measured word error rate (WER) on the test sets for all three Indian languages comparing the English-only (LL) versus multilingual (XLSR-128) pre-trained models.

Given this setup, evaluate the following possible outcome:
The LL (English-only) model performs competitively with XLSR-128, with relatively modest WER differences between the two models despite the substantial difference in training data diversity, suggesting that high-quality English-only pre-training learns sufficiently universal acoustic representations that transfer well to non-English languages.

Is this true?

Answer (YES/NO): NO